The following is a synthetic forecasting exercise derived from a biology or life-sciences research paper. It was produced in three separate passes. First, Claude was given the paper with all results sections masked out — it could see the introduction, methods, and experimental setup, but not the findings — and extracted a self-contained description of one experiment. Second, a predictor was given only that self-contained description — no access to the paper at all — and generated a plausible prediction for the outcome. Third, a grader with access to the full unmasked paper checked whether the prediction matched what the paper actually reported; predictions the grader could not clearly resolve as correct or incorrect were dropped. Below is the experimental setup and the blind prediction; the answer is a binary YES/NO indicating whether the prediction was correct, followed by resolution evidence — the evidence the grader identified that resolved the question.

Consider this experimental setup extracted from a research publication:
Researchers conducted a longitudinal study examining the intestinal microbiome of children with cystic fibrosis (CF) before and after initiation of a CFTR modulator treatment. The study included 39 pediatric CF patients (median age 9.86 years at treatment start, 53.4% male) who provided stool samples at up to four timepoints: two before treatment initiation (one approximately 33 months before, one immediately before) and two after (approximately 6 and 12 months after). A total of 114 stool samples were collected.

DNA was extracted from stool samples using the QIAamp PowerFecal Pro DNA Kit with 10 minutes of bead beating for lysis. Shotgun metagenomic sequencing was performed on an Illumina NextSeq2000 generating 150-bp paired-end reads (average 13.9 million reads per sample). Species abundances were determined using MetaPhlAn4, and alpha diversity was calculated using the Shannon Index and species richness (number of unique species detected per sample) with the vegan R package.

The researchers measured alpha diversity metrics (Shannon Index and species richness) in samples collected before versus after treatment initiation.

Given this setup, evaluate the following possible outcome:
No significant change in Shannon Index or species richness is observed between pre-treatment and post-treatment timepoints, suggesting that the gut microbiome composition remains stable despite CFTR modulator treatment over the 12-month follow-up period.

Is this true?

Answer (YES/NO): NO